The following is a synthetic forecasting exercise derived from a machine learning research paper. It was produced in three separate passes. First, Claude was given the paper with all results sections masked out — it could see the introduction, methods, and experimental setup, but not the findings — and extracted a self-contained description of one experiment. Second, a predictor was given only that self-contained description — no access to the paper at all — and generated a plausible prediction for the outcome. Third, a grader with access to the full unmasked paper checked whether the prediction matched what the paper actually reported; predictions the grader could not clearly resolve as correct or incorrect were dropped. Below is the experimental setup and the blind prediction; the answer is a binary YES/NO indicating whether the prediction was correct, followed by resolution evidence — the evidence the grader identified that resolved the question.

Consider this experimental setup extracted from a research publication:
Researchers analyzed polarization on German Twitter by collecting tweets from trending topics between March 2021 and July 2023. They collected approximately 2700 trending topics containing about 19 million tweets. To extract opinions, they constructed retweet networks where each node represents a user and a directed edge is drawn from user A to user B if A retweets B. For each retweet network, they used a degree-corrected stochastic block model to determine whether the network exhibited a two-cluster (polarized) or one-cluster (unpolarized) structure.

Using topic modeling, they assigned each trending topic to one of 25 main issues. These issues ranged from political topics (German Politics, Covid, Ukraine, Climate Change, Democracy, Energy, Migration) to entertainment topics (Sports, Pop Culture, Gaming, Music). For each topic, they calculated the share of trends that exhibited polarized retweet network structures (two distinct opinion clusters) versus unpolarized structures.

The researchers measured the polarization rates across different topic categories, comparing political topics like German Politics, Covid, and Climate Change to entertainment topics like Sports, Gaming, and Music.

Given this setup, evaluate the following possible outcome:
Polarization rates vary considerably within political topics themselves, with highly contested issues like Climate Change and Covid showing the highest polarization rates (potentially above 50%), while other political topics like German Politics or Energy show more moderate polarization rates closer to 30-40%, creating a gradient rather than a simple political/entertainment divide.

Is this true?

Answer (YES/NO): NO